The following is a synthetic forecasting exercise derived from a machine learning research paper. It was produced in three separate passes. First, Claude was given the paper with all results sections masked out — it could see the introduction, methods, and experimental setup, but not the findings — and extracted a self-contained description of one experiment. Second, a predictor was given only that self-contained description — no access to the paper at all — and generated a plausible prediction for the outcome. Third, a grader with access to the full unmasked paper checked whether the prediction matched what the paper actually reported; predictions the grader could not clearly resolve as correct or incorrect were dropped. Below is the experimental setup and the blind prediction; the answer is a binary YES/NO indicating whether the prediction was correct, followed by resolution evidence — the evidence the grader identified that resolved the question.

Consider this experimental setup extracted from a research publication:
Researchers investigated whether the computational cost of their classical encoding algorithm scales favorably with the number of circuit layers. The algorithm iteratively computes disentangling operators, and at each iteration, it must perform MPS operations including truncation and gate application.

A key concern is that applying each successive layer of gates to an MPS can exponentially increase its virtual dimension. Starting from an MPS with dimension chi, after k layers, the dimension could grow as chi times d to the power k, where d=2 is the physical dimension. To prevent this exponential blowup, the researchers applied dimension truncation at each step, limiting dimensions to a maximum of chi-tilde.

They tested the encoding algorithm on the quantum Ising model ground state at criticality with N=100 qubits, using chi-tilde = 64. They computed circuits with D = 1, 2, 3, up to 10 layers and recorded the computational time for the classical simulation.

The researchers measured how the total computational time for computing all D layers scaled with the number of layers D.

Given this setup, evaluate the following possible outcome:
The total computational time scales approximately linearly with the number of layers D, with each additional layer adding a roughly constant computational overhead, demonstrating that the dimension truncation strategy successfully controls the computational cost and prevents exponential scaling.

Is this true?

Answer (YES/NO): YES